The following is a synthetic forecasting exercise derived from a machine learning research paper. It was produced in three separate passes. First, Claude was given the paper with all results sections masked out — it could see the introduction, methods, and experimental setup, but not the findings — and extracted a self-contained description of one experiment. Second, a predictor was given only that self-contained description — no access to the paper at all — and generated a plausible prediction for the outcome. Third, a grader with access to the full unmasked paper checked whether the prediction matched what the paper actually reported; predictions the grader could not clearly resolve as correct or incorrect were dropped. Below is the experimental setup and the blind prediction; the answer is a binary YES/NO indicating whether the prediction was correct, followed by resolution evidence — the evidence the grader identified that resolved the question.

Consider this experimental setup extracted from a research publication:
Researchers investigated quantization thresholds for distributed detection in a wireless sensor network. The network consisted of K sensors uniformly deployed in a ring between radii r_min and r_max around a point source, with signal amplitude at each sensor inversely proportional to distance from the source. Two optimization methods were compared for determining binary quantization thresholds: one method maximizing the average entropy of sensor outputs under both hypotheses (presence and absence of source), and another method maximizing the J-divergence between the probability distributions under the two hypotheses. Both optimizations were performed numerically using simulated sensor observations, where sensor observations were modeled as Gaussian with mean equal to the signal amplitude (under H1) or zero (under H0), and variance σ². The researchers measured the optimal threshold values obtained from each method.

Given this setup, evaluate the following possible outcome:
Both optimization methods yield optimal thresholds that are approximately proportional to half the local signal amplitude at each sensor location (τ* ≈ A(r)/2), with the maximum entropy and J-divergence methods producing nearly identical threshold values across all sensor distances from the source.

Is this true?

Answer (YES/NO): NO